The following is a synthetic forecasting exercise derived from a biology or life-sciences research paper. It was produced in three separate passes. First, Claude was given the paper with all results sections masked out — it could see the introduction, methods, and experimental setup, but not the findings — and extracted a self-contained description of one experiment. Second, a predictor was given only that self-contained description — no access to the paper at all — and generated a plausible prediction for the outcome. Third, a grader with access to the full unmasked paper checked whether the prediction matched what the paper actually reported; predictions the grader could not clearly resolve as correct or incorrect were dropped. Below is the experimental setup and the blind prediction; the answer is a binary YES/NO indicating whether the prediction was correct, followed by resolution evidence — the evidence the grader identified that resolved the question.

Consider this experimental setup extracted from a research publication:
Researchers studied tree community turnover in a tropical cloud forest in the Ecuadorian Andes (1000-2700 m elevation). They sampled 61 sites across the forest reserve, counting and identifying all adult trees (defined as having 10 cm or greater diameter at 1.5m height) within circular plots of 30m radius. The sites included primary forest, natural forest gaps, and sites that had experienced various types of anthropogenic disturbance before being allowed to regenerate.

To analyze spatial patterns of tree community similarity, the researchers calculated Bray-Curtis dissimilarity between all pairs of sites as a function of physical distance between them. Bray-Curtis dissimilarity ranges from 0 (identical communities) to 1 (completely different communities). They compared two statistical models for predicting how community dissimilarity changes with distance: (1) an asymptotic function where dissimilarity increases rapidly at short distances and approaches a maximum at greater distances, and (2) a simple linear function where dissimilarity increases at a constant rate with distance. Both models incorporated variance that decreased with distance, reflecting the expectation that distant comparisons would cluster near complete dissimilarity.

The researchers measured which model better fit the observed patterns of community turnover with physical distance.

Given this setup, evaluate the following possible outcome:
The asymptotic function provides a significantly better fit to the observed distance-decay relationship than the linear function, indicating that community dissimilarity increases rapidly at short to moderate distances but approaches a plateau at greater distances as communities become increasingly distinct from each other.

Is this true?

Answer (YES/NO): YES